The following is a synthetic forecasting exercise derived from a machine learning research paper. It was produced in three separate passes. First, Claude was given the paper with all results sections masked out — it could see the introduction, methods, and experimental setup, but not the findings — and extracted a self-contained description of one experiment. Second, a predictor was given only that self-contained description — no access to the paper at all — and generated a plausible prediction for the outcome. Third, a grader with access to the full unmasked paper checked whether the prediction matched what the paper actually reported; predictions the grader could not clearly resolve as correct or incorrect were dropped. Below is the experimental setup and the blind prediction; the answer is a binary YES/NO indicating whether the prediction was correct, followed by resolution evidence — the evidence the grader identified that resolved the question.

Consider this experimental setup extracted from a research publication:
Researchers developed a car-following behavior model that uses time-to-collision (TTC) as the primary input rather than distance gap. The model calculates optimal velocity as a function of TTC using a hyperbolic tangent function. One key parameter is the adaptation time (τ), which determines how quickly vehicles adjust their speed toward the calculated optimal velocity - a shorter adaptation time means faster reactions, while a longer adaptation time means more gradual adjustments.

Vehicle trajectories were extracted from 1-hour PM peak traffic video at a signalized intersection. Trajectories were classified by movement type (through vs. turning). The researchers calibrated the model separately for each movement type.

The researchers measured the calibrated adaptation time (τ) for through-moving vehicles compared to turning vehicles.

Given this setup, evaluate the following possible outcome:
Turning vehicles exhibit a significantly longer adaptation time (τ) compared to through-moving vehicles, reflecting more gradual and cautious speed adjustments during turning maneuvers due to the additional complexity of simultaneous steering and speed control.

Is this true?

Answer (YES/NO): NO